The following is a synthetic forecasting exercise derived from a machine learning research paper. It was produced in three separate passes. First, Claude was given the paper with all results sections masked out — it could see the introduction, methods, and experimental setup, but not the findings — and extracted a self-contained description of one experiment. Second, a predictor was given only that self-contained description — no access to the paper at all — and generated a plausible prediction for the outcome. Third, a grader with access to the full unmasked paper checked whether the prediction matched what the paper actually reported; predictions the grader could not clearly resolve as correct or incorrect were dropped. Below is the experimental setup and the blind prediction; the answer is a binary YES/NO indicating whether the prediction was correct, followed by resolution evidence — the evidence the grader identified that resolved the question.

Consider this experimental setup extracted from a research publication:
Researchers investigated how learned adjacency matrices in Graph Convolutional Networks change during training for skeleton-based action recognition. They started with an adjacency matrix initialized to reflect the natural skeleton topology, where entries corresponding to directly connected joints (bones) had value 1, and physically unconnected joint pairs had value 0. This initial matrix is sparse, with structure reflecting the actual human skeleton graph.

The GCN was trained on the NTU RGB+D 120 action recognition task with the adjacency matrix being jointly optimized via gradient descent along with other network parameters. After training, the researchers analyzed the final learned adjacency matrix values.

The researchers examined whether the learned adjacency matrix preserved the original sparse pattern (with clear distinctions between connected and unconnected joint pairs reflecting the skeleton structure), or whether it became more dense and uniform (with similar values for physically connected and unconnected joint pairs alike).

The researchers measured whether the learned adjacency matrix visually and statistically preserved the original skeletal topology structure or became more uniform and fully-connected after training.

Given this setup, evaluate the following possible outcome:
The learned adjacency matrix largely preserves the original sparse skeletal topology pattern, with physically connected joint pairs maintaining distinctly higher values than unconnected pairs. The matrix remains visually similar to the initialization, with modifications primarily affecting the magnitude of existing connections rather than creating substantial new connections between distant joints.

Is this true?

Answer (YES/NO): NO